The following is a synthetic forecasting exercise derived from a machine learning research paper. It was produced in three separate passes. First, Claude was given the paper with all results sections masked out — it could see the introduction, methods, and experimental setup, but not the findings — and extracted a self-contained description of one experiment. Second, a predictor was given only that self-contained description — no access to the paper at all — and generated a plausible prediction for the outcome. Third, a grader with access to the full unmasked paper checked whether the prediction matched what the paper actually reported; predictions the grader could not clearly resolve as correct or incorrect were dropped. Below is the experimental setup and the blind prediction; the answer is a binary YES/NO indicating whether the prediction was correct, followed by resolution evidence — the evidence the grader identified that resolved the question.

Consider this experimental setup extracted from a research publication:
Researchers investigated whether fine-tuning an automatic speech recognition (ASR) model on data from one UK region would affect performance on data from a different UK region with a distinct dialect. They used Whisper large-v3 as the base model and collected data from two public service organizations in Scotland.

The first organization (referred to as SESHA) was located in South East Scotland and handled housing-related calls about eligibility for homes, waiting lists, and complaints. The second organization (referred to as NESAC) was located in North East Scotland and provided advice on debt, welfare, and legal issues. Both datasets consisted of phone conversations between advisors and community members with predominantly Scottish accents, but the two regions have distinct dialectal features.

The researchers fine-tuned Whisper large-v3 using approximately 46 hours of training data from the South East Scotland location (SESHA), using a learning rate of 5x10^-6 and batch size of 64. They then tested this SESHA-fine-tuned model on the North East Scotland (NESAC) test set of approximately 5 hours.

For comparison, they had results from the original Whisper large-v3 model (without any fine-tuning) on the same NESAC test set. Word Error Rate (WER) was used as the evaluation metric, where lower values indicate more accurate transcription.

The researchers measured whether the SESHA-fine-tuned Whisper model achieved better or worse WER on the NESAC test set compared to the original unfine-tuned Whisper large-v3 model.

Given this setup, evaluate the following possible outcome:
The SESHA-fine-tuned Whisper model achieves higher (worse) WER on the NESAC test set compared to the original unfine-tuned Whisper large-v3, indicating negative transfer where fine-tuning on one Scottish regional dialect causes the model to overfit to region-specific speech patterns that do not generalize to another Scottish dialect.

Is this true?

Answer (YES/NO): NO